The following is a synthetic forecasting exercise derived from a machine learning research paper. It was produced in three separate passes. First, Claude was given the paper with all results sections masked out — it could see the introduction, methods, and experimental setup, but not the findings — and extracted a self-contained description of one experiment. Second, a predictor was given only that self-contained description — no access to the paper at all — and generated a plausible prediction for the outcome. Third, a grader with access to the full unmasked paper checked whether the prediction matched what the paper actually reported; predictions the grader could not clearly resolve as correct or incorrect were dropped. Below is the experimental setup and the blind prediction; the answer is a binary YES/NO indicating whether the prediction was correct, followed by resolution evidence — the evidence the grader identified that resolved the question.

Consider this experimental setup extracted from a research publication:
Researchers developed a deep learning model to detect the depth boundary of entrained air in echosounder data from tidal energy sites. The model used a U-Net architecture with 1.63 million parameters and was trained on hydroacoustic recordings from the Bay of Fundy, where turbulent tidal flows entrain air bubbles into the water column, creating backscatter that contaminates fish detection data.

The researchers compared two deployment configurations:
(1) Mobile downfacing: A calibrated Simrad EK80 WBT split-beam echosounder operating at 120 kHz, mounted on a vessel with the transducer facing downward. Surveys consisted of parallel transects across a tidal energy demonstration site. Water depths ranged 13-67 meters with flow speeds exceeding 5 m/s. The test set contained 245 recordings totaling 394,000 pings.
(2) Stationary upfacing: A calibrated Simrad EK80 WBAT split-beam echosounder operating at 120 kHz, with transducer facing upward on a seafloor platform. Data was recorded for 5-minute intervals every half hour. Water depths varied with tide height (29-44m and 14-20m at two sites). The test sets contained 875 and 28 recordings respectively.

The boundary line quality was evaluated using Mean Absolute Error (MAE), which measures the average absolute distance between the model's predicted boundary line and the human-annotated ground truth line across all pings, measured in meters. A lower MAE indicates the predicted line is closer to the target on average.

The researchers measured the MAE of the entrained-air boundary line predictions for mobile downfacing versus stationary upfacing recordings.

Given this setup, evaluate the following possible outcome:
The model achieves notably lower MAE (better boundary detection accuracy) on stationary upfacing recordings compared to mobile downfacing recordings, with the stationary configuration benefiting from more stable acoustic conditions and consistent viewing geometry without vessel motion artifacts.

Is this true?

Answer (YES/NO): NO